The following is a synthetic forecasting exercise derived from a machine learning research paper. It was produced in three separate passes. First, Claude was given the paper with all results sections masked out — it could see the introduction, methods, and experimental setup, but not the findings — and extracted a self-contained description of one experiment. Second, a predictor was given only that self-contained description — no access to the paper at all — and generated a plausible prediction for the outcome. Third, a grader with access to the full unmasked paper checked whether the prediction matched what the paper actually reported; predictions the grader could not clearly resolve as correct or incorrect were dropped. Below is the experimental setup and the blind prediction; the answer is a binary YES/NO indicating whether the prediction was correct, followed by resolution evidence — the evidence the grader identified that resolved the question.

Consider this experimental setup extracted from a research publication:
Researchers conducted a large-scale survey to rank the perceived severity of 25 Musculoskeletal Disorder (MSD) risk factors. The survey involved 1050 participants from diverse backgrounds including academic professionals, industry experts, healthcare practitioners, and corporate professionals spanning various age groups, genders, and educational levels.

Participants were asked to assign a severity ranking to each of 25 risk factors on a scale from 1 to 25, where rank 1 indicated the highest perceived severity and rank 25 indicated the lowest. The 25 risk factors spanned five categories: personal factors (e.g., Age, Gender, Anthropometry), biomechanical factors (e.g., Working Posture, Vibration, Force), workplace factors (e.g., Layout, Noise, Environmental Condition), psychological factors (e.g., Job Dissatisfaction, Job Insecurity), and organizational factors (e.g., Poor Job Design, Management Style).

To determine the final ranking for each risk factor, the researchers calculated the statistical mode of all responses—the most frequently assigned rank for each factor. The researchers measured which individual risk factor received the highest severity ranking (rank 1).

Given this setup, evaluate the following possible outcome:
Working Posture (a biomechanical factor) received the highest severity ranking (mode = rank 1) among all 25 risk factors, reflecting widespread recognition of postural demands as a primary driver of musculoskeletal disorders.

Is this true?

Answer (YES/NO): YES